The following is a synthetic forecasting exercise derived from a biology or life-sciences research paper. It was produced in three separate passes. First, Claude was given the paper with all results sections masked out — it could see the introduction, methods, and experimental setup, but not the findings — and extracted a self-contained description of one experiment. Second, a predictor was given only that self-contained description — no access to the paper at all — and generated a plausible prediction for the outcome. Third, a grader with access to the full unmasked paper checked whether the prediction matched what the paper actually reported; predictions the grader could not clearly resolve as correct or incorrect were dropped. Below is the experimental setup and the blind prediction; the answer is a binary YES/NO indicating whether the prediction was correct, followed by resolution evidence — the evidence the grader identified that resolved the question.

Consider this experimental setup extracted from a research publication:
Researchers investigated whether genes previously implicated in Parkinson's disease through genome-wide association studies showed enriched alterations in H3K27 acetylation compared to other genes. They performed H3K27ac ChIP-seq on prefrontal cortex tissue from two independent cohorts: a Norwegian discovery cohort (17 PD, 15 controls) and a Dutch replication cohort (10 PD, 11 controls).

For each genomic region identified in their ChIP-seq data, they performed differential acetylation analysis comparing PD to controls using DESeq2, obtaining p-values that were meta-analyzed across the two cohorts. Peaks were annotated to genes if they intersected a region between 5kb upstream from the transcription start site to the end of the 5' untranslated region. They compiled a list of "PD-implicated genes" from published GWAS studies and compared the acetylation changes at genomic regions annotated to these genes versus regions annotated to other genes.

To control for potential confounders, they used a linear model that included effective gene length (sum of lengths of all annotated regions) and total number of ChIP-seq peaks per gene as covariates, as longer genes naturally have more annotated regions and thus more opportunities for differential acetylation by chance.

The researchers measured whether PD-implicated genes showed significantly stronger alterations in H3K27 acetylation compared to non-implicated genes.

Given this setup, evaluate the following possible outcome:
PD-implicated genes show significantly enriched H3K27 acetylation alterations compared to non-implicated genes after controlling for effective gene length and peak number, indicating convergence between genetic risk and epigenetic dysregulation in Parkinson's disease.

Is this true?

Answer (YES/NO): YES